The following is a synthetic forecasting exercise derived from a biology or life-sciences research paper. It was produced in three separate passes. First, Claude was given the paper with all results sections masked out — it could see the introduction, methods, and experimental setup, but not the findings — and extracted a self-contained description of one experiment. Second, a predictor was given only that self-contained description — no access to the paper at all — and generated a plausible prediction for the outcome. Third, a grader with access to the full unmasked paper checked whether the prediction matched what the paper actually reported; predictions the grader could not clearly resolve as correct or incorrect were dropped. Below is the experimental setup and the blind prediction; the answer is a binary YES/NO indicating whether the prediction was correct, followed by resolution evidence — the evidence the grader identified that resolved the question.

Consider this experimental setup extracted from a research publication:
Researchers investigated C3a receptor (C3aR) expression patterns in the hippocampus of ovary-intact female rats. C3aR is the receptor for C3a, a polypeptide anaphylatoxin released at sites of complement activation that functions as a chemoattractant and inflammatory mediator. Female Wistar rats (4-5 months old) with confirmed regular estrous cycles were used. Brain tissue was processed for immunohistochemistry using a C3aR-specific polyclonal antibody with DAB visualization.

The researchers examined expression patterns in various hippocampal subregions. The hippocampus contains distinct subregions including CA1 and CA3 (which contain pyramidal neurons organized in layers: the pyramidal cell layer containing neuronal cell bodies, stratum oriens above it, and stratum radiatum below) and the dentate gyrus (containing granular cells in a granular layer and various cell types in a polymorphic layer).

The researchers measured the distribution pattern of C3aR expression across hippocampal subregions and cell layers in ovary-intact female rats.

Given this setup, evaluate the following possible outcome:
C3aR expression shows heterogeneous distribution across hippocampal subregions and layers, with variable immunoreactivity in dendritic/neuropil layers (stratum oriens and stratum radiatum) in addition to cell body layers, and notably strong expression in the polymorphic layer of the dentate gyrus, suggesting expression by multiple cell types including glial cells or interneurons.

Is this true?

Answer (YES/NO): NO